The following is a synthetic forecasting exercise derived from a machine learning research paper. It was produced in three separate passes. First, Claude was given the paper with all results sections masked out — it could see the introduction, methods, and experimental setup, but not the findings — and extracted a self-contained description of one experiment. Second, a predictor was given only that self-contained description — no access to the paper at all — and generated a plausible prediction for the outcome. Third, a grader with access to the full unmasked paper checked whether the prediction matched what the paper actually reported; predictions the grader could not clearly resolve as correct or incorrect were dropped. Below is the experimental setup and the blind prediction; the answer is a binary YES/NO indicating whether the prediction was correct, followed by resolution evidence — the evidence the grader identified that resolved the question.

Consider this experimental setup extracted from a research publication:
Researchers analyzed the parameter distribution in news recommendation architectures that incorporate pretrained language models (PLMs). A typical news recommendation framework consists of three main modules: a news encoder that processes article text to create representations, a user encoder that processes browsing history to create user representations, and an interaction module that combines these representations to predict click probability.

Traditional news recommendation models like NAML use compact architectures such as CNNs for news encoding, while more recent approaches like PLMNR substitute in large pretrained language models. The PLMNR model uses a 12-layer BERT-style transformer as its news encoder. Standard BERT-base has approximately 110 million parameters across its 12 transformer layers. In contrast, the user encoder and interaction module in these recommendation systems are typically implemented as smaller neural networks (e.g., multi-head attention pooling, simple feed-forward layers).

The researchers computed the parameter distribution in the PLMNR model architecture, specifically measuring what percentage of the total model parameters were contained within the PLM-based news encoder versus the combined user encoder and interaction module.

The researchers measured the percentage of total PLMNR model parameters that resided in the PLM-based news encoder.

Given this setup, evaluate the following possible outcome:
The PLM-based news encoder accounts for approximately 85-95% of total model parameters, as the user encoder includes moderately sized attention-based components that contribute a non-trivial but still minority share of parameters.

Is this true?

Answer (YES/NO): NO